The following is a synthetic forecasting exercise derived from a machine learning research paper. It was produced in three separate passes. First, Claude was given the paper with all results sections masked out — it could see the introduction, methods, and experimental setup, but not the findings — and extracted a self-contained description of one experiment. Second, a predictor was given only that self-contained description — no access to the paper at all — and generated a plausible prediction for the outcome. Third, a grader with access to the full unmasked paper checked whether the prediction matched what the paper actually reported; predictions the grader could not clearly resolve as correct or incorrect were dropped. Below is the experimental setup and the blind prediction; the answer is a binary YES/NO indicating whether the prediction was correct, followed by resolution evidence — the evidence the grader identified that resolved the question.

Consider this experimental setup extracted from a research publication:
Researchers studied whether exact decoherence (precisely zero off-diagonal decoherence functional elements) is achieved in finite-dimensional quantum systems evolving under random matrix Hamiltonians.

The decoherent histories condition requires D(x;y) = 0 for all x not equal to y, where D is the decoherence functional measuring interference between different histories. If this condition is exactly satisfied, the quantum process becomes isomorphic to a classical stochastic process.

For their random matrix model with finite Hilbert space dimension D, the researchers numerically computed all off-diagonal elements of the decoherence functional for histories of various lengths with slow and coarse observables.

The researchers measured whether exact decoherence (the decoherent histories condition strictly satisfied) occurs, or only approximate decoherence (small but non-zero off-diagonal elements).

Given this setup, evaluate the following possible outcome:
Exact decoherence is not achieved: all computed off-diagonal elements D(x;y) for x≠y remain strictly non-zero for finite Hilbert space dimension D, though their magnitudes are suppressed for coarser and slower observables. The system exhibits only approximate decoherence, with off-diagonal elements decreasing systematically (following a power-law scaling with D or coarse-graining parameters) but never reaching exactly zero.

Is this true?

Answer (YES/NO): YES